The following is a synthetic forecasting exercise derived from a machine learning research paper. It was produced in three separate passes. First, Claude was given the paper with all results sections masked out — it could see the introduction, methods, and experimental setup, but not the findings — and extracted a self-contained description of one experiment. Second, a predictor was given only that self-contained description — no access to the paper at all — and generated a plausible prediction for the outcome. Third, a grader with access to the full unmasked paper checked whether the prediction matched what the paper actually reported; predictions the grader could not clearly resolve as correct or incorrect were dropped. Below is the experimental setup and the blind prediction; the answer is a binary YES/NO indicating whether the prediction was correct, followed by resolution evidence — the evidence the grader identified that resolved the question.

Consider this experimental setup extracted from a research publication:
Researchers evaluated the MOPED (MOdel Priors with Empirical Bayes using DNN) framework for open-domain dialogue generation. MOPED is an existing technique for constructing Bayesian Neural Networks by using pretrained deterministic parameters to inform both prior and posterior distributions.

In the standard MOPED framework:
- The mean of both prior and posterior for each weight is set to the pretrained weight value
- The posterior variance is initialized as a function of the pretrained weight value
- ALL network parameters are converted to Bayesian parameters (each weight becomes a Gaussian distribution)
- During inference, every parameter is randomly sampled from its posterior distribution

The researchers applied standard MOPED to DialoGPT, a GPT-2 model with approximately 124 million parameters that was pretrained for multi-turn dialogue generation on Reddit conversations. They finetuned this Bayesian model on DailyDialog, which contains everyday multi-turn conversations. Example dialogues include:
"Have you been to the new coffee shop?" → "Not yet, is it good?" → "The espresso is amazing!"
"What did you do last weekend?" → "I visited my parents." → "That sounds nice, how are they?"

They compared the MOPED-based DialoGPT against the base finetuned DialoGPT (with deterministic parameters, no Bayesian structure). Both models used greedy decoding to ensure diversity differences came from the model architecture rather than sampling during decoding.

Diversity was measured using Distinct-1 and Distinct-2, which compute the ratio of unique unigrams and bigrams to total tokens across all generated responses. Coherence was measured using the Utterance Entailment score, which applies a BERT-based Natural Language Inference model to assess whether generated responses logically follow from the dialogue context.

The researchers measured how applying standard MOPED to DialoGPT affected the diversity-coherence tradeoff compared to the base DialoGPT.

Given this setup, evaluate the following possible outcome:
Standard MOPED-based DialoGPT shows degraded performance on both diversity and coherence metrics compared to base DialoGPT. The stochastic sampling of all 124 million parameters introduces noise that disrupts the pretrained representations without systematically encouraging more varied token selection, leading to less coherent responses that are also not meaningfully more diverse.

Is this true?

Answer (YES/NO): NO